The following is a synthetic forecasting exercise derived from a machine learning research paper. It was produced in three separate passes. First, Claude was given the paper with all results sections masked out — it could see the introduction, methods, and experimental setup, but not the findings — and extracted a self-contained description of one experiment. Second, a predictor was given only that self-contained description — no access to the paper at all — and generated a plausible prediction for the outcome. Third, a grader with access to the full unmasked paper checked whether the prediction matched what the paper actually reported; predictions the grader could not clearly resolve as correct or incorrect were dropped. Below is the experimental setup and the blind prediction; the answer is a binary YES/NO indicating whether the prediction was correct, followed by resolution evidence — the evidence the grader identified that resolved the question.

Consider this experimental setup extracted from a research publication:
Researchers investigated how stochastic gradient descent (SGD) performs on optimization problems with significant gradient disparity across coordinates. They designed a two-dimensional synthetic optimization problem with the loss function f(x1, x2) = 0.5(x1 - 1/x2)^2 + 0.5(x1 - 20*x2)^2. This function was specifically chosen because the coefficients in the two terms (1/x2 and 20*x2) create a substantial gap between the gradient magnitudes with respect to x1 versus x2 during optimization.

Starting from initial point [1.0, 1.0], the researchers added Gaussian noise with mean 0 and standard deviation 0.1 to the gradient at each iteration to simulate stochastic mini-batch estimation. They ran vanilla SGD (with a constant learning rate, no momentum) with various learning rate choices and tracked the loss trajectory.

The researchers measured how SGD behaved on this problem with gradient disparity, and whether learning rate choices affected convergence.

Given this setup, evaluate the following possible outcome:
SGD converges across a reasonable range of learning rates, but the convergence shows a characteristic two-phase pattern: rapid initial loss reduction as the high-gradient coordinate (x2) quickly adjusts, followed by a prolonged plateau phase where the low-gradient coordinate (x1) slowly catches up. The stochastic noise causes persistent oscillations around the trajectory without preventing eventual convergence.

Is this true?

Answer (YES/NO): NO